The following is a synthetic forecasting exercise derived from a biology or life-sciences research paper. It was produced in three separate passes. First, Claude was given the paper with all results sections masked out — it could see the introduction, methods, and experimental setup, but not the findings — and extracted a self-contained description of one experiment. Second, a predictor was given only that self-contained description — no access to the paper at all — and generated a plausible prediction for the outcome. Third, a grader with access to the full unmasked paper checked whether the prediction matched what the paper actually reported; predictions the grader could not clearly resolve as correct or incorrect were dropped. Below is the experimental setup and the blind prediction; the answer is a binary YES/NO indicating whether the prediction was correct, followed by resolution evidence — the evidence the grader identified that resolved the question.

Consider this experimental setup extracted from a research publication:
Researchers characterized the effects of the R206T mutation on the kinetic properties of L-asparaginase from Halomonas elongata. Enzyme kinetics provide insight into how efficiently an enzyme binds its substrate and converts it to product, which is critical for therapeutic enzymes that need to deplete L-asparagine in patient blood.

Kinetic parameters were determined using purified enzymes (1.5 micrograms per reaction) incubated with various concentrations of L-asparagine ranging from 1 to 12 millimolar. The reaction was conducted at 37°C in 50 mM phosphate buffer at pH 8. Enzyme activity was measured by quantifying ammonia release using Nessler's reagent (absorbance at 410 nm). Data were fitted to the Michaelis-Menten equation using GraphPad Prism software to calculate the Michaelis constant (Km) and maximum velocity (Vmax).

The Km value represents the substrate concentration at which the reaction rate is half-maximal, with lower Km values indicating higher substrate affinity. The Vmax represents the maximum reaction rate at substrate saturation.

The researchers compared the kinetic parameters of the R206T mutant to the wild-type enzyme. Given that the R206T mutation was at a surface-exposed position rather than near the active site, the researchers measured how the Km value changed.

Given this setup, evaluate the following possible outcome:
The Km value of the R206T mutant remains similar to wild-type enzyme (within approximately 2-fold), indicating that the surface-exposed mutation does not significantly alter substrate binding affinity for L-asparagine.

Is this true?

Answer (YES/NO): YES